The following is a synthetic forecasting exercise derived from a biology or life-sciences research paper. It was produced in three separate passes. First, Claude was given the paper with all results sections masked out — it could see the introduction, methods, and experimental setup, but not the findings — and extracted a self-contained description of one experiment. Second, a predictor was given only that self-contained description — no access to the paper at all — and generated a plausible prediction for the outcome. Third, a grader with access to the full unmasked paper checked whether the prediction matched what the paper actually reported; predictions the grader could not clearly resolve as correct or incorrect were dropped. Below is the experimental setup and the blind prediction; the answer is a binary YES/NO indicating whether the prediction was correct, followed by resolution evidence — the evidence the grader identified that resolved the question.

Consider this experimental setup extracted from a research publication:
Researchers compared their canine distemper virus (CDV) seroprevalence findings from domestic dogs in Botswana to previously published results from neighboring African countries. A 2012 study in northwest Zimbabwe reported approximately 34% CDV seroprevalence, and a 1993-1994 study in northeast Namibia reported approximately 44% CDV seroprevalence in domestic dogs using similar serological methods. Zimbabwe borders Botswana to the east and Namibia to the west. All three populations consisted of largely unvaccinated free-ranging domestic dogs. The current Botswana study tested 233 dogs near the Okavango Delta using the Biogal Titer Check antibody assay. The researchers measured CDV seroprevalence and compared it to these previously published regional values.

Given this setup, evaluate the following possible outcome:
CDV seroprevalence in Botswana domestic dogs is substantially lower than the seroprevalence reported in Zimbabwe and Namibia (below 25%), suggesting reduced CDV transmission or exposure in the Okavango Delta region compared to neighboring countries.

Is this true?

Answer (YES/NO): NO